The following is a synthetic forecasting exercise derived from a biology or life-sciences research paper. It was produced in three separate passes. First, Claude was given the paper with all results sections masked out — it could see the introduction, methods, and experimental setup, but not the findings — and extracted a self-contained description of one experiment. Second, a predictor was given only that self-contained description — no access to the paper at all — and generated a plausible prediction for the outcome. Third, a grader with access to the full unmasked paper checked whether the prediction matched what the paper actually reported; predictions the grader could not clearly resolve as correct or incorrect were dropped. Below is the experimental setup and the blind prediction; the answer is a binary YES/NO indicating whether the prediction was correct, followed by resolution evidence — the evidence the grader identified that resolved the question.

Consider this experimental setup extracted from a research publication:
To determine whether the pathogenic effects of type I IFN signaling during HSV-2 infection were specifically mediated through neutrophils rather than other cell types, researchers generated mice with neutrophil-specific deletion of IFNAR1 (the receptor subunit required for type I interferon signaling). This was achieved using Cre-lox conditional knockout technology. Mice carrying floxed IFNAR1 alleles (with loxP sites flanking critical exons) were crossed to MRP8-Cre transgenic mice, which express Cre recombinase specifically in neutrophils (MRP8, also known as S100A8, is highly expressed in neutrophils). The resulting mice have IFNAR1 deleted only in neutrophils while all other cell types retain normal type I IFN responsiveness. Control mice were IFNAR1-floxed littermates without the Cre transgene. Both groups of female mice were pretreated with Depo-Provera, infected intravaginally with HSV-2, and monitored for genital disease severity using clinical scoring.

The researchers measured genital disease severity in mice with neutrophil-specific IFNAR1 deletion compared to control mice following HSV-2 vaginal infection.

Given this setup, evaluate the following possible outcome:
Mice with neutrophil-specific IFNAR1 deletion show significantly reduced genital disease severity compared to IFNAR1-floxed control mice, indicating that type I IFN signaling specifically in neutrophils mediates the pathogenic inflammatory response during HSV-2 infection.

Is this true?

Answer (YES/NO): YES